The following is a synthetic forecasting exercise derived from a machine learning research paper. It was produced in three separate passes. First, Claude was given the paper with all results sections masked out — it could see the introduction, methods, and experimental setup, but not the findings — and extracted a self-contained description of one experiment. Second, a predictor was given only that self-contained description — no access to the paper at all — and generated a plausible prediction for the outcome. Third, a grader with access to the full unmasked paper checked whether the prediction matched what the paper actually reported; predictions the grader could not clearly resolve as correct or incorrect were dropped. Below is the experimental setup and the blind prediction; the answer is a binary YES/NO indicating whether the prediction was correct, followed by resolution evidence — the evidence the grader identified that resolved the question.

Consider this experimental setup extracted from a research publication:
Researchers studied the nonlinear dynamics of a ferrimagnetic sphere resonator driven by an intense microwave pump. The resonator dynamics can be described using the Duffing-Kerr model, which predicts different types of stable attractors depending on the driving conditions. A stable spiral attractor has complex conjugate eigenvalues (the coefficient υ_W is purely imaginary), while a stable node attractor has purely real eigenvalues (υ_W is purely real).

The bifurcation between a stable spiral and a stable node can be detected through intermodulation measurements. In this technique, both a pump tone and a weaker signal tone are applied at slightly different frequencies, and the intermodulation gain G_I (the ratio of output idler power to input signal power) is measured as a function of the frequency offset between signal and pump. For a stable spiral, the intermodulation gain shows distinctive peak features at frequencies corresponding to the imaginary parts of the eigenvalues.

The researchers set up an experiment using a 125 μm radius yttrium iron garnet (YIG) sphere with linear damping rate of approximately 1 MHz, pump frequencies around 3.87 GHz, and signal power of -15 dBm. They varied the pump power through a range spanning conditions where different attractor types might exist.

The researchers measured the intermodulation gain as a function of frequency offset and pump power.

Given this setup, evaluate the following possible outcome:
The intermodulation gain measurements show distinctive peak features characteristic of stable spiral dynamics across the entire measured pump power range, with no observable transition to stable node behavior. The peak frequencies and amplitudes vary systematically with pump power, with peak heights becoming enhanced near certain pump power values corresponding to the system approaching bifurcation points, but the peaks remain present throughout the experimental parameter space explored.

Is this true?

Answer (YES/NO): NO